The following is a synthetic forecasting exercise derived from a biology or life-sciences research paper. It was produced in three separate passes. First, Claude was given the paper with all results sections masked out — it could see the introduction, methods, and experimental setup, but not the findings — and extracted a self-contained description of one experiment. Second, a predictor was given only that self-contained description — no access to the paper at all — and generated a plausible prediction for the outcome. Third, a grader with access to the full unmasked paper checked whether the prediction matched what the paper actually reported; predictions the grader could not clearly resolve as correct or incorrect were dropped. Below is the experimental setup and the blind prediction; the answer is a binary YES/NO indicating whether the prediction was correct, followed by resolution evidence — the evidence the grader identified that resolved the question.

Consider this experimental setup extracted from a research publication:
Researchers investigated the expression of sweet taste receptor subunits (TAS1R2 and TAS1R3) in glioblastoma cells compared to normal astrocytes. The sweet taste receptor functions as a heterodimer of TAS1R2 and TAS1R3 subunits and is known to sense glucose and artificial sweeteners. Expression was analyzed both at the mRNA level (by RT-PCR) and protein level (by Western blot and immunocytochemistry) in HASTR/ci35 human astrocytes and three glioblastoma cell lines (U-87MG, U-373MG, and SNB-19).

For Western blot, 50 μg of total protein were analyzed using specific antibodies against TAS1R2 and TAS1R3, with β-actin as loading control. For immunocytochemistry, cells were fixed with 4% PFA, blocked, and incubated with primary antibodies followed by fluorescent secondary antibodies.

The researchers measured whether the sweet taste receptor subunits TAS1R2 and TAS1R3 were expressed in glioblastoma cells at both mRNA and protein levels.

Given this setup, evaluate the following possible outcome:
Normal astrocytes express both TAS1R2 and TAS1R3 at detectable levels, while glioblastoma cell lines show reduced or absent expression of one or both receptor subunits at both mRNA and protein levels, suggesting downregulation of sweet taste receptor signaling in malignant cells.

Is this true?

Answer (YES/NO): NO